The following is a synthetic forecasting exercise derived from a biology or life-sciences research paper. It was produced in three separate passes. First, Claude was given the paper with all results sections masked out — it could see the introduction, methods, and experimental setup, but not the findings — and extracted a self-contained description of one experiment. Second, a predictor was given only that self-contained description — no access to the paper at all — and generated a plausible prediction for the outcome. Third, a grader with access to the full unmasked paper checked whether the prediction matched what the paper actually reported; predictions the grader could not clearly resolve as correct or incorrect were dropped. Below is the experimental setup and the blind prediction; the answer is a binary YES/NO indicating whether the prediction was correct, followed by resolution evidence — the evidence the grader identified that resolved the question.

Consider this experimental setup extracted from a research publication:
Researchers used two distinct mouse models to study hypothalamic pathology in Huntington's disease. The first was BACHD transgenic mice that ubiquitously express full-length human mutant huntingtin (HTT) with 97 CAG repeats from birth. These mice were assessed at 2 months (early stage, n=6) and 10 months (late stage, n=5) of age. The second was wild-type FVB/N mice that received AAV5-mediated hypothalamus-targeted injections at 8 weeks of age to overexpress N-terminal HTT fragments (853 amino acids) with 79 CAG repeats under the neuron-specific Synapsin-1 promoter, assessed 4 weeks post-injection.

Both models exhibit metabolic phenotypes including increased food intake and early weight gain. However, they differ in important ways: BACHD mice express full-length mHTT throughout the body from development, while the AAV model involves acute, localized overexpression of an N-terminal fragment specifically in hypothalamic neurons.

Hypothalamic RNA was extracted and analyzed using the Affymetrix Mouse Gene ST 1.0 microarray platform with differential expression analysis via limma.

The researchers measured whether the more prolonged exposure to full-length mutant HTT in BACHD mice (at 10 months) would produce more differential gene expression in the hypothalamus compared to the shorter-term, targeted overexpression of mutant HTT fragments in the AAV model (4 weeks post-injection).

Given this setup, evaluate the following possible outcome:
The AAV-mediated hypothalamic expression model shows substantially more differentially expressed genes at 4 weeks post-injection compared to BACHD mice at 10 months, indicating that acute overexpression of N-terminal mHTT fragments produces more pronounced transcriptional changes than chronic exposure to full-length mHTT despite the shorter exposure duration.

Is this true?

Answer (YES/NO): YES